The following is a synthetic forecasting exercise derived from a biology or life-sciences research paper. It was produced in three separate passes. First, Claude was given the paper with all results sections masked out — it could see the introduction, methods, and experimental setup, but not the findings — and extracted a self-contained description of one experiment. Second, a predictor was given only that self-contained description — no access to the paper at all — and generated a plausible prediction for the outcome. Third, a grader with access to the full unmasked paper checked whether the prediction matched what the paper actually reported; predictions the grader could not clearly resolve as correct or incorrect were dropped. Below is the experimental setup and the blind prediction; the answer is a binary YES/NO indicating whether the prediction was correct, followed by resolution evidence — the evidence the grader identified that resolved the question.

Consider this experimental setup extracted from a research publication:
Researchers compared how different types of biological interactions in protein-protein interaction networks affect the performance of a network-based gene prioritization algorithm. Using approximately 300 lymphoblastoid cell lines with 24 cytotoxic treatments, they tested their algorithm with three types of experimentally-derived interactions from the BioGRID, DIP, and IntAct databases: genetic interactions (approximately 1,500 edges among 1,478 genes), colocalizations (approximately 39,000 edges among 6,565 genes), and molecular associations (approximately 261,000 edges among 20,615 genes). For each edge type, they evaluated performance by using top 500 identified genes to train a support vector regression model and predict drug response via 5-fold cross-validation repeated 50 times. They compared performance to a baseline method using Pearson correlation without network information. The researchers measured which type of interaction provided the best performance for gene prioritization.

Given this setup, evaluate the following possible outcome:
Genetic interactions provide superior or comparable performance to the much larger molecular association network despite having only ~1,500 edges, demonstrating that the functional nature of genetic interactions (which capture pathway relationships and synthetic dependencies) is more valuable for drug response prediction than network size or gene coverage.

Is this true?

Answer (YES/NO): NO